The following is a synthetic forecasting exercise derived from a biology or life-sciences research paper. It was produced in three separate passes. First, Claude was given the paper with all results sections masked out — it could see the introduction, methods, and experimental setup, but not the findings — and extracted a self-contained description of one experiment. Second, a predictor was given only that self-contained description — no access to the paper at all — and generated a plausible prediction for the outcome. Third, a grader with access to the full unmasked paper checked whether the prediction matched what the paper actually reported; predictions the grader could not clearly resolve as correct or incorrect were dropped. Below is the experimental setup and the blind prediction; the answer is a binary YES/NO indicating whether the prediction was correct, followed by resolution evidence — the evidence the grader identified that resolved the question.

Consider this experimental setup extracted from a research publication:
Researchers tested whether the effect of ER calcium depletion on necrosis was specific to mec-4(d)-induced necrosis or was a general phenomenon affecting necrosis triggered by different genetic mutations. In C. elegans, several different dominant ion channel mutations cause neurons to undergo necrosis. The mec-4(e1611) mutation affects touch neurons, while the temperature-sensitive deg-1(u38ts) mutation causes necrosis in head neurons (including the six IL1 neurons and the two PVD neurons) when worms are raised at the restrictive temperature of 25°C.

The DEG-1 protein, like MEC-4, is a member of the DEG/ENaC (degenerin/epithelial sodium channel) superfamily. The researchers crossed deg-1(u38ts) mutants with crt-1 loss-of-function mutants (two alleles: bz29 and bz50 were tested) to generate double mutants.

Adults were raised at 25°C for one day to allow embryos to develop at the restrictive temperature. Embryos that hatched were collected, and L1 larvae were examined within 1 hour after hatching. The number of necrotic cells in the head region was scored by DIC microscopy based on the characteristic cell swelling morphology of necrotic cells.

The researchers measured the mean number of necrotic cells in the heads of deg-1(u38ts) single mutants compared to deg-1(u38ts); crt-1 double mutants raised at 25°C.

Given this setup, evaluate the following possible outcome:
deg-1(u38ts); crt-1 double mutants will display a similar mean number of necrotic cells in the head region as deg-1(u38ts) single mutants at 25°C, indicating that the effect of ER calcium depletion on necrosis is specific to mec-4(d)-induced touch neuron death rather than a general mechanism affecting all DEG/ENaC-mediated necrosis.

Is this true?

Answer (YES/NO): NO